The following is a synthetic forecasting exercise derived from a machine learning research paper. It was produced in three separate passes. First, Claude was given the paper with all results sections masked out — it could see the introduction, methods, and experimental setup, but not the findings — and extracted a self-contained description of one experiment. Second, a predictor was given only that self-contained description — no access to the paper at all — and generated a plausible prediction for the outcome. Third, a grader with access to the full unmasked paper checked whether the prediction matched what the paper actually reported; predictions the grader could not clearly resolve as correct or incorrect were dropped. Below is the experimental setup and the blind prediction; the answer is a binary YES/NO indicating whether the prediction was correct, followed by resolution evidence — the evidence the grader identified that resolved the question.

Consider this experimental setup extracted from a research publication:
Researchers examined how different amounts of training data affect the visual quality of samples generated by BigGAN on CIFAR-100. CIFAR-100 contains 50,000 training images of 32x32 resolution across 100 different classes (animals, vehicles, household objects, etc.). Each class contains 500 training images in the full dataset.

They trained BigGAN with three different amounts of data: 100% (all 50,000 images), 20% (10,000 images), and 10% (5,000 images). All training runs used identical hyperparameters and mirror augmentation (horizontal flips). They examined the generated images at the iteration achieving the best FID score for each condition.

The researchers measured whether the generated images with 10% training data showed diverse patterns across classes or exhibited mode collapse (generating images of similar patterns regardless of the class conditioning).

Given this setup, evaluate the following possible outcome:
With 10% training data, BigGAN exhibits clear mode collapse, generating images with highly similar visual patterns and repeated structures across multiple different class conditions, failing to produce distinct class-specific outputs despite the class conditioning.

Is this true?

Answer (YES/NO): YES